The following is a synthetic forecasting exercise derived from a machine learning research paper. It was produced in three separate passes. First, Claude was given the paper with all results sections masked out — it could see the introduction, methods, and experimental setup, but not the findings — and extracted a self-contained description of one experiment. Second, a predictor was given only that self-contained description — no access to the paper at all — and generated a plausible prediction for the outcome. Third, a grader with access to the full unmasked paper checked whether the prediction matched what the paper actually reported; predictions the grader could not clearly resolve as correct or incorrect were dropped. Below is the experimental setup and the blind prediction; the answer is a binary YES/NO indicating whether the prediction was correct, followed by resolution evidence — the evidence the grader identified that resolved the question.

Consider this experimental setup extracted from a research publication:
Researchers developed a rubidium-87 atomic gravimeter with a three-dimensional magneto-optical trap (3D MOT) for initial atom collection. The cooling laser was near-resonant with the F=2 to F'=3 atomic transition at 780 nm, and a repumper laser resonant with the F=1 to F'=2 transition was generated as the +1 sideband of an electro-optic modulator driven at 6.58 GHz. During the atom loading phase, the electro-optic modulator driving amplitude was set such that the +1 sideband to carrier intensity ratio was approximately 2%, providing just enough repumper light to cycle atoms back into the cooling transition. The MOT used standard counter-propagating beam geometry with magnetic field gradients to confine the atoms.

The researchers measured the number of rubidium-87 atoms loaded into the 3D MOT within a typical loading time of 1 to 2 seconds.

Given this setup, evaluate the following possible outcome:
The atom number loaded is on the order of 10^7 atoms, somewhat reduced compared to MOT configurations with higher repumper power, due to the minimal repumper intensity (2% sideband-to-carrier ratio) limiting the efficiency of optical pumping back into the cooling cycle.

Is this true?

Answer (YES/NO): NO